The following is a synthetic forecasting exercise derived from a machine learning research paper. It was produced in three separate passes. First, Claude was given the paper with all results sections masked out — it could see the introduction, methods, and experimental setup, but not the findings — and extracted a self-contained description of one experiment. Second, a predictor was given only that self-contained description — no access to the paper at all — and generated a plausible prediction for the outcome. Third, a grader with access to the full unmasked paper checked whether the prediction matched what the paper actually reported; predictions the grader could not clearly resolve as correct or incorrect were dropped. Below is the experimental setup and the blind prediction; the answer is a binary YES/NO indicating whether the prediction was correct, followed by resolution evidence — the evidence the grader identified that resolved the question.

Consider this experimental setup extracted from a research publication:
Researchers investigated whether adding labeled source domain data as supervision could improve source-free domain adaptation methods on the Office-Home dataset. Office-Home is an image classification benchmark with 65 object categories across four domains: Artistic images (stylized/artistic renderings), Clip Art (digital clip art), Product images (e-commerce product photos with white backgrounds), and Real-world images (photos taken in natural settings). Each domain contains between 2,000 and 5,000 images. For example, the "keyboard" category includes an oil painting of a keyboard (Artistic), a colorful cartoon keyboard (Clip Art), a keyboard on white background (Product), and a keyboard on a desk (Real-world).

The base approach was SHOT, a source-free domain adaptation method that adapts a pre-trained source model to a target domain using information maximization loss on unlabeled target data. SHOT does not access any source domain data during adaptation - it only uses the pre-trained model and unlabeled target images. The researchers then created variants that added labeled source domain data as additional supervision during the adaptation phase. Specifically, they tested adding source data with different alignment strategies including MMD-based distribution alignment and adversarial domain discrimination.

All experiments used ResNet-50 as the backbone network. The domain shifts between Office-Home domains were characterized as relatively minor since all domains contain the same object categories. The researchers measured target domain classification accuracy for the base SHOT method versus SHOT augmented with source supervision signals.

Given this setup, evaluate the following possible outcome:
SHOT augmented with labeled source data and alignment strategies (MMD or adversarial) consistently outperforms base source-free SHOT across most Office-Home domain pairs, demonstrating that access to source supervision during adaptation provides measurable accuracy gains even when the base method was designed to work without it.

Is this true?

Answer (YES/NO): NO